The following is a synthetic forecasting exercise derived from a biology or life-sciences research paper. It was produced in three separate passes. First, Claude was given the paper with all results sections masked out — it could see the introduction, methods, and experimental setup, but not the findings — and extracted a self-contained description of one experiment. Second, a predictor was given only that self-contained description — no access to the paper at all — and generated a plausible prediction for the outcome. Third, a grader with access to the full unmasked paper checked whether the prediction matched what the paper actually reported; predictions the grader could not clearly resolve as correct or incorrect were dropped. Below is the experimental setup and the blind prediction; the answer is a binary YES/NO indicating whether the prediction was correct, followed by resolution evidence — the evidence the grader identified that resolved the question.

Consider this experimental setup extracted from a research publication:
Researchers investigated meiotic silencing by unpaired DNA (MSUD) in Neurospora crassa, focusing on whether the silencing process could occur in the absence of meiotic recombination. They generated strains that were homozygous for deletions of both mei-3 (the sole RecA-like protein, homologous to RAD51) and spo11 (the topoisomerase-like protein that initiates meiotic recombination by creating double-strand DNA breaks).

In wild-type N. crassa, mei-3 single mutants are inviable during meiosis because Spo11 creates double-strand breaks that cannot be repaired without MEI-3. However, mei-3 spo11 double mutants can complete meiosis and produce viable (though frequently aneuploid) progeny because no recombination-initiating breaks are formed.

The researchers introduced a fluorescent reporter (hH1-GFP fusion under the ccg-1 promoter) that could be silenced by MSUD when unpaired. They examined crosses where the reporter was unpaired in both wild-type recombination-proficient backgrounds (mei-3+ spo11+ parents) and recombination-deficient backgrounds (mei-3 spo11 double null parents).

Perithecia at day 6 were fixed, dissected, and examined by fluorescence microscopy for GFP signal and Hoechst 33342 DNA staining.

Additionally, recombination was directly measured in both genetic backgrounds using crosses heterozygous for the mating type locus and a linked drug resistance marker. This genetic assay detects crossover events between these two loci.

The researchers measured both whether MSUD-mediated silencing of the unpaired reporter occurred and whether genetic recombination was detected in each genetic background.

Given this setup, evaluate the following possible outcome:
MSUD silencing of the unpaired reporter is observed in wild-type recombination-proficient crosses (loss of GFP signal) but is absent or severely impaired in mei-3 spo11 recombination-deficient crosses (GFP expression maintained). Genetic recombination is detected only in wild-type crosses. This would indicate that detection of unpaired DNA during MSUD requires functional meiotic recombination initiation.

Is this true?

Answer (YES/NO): NO